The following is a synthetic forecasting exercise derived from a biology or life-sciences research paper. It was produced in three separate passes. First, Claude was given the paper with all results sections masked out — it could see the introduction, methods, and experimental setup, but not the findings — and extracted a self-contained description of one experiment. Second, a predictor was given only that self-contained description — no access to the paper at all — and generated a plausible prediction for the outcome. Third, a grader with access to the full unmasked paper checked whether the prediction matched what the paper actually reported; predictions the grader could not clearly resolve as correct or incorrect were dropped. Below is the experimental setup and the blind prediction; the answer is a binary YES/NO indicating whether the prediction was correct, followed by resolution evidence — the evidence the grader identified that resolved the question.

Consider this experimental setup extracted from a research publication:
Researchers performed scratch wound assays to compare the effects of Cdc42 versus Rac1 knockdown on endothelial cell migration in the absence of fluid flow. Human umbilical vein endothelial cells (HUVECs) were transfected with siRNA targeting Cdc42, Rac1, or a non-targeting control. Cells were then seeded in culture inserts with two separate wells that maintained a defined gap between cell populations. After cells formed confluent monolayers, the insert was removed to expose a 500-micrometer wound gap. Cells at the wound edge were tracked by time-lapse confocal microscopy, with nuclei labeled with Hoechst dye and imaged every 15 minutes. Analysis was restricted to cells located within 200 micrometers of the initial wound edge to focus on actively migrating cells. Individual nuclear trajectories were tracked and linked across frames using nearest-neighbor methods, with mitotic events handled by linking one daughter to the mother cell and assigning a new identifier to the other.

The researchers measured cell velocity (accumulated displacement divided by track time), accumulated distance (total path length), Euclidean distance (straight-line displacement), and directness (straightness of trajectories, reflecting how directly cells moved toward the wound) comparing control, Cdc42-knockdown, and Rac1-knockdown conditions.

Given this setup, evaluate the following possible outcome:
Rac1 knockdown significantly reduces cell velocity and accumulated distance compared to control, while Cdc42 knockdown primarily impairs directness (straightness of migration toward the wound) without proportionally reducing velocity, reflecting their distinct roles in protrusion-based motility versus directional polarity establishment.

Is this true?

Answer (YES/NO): NO